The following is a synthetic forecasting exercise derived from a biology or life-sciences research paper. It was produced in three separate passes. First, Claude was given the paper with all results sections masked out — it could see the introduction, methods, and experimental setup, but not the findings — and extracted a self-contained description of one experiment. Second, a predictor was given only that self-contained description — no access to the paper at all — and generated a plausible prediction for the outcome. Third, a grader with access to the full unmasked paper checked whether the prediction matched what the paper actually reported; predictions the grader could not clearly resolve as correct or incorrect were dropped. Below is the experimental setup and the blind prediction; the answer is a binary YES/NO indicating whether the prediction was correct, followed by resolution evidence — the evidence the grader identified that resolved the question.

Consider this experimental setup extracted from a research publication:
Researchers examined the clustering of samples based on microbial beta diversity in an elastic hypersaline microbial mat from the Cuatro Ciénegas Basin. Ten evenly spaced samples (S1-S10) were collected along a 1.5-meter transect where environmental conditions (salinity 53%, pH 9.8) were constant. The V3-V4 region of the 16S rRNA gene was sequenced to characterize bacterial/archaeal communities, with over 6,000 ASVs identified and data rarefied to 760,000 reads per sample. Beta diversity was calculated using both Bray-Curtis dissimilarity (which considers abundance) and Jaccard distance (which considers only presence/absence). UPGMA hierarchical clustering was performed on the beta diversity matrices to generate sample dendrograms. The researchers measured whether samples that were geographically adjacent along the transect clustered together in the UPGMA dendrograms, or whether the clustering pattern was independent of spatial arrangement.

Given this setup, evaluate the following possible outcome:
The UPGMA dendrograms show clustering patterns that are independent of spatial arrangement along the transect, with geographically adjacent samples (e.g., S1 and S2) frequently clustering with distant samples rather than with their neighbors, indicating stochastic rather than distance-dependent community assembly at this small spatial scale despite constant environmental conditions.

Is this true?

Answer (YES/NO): NO